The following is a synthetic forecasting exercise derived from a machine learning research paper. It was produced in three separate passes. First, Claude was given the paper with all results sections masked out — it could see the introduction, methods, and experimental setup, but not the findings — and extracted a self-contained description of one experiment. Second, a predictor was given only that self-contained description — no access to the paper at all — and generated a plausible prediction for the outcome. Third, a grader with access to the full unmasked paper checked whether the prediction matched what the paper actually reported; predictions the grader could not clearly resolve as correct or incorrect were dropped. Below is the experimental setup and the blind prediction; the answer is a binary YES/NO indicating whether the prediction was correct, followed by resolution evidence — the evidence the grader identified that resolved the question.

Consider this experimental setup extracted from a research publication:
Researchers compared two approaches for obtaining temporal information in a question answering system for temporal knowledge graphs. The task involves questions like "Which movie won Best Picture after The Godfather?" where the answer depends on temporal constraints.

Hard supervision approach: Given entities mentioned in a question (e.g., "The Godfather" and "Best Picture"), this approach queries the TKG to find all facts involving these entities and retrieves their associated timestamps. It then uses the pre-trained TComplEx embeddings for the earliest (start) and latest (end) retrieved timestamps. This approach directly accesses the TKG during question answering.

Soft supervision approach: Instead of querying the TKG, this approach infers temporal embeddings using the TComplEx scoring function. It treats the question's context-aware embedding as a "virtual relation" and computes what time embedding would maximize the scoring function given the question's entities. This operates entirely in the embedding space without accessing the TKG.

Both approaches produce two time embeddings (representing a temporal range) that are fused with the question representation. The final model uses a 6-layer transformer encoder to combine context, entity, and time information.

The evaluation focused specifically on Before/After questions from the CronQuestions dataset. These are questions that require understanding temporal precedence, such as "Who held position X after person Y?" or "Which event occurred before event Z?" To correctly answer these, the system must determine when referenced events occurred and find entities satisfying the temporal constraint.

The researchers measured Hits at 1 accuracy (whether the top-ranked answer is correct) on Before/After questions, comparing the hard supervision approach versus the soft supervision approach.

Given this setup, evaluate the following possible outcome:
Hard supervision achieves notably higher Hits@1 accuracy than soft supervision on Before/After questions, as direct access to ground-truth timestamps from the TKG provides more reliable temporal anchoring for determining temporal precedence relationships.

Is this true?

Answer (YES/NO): NO